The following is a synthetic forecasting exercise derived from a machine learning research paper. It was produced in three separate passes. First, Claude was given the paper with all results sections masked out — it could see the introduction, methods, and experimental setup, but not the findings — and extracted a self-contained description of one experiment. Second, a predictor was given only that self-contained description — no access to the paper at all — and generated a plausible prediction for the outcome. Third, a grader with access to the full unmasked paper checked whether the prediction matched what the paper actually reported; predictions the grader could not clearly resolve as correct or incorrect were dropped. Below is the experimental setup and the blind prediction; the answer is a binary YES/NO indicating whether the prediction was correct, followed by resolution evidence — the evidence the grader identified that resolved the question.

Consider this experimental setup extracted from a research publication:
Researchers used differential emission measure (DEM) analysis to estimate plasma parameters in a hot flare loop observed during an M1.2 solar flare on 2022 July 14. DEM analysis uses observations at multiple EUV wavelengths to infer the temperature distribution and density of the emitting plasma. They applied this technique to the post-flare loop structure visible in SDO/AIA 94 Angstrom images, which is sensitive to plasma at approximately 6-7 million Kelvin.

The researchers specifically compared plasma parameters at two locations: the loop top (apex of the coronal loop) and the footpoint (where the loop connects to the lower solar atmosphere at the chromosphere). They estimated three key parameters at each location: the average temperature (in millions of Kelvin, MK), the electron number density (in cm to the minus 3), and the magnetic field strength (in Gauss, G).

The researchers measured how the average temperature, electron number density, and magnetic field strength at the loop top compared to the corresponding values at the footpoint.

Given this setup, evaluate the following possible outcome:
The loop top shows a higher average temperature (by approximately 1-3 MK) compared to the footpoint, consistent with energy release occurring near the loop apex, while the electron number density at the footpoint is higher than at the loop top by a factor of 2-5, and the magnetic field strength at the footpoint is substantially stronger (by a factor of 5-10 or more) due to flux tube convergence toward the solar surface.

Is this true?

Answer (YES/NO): NO